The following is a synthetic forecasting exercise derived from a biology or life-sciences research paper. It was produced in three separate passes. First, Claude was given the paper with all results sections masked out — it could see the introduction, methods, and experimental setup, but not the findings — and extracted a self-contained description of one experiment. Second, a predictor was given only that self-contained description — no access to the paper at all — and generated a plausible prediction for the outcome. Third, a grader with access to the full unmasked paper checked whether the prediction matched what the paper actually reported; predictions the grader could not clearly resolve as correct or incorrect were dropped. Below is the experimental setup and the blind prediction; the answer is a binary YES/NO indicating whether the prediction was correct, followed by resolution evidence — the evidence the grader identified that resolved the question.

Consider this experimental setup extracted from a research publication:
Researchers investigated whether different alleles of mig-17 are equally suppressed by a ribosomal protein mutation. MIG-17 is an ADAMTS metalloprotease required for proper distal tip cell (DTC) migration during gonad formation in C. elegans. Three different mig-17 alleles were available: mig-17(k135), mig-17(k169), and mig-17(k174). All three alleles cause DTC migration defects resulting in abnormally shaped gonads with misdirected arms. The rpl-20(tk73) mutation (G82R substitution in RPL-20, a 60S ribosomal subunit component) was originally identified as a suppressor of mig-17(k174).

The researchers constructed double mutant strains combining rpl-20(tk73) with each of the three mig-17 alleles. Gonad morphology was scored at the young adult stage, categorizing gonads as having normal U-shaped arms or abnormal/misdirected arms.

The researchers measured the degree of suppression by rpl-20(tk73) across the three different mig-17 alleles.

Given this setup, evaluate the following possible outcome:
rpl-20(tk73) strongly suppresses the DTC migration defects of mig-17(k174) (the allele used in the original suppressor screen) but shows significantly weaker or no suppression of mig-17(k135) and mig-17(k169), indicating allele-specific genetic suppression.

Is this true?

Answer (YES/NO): NO